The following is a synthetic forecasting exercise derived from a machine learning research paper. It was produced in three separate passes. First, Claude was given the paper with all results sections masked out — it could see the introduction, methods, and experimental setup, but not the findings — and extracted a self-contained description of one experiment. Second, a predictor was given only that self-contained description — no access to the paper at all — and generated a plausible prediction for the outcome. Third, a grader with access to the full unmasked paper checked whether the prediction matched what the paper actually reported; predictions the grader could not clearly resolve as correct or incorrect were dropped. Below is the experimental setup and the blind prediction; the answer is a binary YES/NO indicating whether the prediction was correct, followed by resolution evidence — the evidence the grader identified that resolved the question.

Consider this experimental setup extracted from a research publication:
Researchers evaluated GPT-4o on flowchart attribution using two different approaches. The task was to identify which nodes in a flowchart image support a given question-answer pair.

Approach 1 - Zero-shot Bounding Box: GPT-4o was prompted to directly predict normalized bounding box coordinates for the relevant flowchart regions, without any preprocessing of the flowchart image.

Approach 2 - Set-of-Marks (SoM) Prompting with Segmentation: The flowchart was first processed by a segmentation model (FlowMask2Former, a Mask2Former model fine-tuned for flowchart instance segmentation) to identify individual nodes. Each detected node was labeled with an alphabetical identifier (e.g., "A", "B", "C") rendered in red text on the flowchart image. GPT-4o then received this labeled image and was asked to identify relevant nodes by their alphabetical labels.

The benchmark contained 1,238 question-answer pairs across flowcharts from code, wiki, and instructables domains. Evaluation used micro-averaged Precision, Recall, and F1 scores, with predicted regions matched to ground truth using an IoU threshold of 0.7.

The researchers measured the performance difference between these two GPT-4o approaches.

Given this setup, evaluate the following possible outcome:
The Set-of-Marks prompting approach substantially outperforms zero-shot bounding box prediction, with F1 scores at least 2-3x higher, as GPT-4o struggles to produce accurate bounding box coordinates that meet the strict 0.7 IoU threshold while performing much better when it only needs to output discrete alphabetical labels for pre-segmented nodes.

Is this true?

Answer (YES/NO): YES